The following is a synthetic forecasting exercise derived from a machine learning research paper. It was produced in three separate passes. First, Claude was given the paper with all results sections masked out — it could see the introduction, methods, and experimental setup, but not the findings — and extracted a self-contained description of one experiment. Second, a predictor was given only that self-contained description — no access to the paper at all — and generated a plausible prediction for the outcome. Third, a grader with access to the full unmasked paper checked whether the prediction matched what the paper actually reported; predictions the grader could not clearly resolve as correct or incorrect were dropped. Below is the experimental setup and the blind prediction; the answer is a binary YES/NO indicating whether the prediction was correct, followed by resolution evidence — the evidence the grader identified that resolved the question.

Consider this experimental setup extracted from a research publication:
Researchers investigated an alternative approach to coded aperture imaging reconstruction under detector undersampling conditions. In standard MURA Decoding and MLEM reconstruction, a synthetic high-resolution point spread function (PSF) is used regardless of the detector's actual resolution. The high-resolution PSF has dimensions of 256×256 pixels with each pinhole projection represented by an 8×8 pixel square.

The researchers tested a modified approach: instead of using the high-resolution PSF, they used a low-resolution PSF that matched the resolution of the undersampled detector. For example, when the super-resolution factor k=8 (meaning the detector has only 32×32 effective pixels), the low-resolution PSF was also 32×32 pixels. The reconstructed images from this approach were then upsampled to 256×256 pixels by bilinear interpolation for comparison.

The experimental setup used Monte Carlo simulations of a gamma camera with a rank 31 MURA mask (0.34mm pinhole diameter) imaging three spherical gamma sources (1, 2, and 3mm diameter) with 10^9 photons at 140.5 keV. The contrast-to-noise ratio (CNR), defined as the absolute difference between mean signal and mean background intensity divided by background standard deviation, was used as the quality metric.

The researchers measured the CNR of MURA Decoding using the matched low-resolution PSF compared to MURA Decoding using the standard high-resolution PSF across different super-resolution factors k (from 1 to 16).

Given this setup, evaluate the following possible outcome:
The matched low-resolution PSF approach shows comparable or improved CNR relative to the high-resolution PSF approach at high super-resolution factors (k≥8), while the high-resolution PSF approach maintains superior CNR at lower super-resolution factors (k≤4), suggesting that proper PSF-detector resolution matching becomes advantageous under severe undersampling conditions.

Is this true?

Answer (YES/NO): NO